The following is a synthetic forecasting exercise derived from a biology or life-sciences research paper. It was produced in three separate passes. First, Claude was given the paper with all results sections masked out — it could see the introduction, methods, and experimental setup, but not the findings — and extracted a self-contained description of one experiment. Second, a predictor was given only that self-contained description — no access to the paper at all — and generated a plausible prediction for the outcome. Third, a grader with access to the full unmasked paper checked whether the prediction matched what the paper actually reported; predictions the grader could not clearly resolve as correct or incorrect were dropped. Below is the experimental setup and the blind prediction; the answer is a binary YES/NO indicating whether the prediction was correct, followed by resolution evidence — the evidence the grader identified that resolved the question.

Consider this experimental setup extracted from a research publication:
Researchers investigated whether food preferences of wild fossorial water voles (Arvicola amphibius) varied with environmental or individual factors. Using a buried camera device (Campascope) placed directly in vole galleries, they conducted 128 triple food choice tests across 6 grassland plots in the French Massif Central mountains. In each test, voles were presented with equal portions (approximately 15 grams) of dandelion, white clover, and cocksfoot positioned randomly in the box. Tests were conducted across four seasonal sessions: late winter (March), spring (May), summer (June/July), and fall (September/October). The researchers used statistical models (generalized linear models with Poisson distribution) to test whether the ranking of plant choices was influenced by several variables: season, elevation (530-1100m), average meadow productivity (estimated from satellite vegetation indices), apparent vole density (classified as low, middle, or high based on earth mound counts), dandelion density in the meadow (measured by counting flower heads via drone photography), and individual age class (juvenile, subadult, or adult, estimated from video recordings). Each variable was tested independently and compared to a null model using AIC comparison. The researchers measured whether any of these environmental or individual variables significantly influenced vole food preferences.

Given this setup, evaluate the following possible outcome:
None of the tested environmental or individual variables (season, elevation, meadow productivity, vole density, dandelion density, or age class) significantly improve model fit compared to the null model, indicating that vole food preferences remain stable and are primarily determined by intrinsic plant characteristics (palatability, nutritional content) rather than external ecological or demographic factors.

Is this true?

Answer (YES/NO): YES